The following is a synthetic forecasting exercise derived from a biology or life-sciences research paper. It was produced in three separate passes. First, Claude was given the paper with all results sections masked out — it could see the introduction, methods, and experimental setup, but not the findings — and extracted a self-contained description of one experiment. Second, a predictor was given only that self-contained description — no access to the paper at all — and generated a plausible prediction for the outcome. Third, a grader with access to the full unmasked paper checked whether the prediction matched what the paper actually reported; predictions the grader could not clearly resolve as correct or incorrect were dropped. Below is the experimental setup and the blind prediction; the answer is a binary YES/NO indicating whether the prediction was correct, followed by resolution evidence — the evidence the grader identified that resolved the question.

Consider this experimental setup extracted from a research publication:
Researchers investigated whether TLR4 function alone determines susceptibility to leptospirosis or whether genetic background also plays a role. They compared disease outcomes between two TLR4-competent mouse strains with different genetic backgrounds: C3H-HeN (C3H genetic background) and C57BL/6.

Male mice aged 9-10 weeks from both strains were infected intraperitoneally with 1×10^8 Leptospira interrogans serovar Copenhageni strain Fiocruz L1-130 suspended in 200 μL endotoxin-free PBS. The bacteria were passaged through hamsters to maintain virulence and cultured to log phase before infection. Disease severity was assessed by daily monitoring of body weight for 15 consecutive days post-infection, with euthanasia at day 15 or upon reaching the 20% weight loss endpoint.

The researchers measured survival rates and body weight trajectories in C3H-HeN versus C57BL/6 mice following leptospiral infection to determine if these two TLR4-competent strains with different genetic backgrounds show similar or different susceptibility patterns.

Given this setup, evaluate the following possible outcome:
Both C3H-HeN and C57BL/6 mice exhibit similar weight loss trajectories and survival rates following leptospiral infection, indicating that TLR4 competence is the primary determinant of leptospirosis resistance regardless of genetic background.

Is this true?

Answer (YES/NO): NO